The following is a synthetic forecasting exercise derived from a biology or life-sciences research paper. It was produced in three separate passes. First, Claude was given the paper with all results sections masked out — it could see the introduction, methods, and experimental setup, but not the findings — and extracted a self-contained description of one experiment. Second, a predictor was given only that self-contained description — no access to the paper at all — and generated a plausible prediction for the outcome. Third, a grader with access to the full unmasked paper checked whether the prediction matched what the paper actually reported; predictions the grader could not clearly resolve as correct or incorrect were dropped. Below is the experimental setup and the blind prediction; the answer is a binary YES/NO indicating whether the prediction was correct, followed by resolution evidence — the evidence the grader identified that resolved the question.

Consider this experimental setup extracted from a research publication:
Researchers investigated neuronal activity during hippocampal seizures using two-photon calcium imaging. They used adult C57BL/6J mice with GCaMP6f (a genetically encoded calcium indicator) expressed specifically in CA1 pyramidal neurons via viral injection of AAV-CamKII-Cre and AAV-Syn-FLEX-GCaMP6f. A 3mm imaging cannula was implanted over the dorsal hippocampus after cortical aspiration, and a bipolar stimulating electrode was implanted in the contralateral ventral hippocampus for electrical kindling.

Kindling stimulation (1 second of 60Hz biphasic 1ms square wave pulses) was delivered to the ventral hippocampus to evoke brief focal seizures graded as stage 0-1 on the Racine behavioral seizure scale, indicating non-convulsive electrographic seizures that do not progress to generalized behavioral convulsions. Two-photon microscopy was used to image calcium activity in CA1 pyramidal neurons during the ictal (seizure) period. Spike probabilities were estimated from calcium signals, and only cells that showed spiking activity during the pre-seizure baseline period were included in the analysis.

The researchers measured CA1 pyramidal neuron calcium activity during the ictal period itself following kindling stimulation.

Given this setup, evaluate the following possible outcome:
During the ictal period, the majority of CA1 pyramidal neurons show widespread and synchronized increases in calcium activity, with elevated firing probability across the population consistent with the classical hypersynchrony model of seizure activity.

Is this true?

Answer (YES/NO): YES